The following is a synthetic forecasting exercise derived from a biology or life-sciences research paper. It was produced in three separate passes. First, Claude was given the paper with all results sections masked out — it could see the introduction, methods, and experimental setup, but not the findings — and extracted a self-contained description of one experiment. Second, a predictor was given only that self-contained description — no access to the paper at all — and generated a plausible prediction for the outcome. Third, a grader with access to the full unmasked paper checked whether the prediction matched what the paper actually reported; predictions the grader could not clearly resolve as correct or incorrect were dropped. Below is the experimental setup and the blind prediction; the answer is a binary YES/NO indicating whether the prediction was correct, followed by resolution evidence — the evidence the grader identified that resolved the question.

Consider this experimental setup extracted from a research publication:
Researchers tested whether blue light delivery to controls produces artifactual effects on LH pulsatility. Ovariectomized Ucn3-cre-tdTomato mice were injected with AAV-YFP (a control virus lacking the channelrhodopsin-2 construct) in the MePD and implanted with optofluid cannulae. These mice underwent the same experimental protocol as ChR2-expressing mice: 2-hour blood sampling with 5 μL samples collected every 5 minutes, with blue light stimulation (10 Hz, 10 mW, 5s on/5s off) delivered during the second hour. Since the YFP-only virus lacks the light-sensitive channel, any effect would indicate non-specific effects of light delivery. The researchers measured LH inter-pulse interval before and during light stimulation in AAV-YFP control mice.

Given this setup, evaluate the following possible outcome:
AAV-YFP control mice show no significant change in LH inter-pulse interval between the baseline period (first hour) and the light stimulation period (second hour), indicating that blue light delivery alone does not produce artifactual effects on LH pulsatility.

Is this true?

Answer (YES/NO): YES